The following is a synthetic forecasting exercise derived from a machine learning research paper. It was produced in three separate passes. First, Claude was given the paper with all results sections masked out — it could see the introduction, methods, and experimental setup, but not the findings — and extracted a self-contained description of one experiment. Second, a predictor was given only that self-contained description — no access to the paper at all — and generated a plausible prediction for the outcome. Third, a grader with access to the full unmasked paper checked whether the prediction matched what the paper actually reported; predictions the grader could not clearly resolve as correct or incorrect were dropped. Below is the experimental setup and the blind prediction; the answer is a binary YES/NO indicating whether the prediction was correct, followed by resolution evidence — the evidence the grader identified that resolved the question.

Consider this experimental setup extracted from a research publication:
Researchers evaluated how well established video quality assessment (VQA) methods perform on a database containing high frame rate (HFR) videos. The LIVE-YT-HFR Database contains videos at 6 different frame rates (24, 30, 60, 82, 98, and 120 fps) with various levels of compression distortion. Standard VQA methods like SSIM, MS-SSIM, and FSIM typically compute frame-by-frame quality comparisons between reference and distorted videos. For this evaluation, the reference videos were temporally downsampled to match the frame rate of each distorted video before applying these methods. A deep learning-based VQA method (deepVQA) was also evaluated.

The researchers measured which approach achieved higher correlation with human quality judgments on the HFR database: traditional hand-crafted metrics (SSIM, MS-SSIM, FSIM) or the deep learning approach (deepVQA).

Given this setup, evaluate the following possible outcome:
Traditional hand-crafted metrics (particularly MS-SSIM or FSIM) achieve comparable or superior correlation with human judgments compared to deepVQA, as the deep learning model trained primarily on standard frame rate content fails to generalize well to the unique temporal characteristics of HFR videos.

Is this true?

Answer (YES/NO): YES